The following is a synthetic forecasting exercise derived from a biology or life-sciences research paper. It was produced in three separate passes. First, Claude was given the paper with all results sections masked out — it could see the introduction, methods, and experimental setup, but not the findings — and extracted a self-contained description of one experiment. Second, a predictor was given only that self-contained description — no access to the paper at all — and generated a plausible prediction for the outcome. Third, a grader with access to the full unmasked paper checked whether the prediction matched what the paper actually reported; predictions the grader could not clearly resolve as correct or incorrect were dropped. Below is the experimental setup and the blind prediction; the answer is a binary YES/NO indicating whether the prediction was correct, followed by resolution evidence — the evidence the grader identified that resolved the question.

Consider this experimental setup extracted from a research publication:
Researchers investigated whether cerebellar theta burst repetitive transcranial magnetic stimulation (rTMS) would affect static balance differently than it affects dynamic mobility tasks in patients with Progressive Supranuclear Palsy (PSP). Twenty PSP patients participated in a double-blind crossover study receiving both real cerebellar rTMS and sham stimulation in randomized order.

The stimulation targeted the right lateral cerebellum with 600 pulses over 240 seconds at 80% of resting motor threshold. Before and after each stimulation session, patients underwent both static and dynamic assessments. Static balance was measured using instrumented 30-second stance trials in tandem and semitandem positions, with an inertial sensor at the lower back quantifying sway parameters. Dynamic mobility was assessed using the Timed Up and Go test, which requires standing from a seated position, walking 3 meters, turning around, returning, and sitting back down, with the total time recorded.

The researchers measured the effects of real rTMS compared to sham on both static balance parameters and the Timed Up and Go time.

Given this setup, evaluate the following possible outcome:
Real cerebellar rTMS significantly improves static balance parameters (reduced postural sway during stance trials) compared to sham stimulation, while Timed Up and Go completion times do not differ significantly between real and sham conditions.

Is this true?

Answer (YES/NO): YES